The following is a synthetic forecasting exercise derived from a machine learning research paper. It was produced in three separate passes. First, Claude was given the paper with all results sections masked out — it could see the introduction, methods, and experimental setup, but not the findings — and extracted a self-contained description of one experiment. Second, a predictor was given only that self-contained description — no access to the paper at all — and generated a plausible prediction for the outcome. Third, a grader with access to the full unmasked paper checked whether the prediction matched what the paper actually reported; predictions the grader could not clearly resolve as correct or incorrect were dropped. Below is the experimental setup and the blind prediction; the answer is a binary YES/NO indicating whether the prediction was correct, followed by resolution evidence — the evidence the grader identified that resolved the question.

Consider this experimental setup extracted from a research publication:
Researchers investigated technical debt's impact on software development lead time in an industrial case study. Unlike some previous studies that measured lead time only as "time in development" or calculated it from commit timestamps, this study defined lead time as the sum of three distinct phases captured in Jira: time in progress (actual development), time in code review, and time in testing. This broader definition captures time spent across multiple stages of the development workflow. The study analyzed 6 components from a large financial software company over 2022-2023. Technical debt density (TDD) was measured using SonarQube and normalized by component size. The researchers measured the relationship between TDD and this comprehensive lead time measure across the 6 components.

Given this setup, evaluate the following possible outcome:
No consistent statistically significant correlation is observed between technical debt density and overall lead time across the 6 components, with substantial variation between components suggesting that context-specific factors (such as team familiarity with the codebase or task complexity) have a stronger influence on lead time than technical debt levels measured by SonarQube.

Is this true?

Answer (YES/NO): YES